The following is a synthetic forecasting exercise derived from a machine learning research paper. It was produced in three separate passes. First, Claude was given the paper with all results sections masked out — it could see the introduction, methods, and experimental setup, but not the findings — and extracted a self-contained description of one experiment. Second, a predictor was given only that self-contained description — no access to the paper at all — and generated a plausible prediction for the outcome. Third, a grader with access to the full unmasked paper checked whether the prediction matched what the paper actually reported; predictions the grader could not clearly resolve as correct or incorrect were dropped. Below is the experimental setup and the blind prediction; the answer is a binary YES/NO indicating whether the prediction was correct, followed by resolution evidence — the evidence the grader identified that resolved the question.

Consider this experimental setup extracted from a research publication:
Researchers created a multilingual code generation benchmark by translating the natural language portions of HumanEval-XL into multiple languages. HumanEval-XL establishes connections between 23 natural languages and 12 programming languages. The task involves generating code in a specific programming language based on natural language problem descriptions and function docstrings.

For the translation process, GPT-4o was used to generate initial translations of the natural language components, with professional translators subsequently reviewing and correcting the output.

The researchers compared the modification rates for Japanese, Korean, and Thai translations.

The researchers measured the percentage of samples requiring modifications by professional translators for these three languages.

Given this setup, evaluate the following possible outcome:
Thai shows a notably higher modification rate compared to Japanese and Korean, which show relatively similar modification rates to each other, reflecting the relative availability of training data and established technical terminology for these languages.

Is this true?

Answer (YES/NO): NO